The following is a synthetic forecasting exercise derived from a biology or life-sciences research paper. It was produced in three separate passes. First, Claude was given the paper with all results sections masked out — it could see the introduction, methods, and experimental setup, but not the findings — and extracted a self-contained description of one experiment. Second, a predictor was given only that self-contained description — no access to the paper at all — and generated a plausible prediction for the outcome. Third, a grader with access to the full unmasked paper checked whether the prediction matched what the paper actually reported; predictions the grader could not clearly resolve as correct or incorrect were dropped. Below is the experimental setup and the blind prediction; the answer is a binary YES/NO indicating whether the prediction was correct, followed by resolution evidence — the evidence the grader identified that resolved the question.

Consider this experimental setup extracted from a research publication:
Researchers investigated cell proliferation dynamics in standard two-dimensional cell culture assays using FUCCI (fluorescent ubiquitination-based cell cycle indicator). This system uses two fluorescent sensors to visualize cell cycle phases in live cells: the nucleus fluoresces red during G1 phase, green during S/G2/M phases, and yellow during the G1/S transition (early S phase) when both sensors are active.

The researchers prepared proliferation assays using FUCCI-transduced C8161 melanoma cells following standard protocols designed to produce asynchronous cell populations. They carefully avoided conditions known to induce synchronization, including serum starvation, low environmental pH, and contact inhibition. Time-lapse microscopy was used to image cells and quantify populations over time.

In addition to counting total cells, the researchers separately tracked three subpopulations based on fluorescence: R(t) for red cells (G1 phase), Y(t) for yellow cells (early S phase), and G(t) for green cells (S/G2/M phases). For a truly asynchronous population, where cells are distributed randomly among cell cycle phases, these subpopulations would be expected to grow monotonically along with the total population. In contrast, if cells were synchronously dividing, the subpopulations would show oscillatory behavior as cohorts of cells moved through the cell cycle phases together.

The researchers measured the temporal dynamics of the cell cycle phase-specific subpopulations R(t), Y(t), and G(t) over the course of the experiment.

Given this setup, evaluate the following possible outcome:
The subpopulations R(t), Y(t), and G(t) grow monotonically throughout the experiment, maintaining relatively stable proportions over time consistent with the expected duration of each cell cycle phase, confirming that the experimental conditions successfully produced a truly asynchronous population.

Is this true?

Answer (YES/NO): NO